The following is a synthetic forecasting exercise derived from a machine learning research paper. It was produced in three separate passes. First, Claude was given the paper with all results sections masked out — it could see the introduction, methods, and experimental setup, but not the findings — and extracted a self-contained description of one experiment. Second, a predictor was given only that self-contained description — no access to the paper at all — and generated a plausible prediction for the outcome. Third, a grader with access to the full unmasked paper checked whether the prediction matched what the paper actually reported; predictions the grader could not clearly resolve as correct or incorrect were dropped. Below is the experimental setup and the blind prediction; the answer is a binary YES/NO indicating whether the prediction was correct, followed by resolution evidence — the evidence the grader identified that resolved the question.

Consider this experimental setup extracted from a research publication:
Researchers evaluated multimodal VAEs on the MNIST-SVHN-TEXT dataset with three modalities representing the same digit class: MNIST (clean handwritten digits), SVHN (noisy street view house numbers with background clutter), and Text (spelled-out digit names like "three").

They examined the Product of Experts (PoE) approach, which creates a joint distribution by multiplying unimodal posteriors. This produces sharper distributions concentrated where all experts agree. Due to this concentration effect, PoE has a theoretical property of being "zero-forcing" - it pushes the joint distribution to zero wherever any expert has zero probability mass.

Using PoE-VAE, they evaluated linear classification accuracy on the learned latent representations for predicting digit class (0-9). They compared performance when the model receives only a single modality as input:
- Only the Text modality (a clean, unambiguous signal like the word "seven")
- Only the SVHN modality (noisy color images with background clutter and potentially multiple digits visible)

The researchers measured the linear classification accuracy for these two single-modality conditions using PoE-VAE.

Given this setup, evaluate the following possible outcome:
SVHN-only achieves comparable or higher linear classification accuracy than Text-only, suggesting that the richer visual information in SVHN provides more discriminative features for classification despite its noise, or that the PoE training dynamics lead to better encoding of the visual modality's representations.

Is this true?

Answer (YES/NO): NO